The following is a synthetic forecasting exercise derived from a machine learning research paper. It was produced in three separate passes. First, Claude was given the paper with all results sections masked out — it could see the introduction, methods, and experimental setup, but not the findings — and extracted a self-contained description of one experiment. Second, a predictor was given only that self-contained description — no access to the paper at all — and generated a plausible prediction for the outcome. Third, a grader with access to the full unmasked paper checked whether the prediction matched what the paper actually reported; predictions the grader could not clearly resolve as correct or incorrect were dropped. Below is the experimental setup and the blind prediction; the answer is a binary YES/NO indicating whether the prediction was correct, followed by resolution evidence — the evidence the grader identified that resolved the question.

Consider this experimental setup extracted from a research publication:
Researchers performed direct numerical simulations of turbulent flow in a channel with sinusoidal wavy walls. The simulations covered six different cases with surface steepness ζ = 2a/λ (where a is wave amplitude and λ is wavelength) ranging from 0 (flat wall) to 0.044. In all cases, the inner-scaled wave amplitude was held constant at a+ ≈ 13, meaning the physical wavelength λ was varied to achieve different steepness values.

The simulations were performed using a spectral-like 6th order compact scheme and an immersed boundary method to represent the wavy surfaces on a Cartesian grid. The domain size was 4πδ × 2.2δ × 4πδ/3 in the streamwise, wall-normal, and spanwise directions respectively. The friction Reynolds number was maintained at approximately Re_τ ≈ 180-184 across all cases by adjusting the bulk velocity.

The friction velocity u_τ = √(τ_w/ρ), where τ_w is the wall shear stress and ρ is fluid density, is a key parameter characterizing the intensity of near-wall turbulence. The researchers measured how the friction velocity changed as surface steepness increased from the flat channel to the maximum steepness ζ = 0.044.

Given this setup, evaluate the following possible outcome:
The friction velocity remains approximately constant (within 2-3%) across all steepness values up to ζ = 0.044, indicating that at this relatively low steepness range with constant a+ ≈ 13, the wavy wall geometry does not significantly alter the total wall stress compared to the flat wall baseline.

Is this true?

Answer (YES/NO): NO